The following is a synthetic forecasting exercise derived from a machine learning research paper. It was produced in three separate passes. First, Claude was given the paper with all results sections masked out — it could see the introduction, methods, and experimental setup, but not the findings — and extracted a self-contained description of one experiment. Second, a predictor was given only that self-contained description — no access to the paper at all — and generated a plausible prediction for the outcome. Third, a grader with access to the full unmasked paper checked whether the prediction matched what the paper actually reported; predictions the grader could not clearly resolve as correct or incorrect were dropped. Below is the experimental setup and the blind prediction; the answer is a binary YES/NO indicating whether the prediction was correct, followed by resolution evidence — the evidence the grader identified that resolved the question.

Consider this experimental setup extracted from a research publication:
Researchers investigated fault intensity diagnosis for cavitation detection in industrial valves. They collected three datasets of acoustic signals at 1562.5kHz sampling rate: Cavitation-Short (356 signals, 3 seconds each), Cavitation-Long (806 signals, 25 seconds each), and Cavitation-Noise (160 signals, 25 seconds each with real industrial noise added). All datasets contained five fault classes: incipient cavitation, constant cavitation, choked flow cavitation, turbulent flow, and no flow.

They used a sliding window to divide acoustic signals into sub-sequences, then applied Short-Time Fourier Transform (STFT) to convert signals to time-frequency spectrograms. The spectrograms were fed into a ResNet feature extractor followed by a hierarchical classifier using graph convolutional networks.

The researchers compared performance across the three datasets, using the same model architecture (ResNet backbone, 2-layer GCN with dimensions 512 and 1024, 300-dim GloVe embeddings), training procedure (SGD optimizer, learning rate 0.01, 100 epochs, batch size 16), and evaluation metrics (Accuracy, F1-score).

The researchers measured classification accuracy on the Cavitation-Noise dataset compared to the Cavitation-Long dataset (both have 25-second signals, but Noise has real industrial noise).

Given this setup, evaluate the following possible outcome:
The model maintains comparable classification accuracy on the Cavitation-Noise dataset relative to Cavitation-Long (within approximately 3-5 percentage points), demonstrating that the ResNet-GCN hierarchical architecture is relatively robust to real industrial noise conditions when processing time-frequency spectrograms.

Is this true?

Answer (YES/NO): NO